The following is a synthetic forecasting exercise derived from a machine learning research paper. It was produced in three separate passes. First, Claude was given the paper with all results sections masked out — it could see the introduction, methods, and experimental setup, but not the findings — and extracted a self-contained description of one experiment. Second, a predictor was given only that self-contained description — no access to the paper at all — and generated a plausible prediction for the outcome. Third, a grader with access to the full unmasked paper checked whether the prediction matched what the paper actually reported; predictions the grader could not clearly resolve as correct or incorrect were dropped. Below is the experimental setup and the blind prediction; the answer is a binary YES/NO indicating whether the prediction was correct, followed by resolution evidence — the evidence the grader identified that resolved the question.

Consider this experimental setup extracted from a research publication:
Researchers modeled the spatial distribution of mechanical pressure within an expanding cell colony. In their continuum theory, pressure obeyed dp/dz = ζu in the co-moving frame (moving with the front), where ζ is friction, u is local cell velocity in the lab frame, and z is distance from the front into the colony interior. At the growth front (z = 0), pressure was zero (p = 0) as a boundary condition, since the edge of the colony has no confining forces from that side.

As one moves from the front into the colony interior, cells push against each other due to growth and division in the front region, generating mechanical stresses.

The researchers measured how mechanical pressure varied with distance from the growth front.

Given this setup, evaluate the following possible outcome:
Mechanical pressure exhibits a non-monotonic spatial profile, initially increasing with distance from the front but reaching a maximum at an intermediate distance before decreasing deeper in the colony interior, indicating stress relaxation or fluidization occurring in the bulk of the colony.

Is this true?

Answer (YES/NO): NO